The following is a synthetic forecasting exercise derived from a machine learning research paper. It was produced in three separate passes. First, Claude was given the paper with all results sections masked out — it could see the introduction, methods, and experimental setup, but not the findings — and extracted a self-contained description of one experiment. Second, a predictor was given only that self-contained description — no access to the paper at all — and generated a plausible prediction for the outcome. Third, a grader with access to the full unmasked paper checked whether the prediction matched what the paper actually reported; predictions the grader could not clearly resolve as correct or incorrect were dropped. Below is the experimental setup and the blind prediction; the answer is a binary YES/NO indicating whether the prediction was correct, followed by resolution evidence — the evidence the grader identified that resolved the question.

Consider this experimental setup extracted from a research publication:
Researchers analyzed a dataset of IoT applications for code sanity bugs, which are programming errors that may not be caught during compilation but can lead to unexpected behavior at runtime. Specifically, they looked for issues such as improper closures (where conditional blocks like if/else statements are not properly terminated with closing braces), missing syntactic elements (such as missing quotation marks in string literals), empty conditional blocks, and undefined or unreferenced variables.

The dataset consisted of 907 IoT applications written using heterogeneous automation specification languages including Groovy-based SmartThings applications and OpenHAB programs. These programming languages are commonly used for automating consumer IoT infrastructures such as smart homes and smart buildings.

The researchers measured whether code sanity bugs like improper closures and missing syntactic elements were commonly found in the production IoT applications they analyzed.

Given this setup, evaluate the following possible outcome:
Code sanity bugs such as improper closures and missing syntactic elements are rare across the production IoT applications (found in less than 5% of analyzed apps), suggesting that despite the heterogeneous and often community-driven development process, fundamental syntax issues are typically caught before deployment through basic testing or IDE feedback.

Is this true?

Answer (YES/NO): YES